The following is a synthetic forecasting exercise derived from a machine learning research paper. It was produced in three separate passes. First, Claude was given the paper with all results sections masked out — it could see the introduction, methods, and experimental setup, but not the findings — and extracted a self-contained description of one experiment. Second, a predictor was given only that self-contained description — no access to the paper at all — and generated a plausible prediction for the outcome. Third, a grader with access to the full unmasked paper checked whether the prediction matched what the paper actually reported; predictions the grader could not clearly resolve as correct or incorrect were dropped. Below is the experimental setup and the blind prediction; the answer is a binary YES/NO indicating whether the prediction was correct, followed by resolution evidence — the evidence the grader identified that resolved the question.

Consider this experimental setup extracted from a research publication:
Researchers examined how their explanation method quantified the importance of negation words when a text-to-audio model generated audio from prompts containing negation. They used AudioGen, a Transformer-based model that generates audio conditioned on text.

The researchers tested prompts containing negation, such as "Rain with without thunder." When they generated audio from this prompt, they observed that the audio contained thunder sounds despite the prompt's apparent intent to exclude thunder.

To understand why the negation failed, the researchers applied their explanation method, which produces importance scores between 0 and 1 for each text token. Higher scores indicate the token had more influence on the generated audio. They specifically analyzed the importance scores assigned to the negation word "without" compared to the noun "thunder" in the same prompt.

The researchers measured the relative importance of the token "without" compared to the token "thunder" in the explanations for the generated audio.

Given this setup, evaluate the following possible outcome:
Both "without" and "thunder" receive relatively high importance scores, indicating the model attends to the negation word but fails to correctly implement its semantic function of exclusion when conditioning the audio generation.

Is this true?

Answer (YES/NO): NO